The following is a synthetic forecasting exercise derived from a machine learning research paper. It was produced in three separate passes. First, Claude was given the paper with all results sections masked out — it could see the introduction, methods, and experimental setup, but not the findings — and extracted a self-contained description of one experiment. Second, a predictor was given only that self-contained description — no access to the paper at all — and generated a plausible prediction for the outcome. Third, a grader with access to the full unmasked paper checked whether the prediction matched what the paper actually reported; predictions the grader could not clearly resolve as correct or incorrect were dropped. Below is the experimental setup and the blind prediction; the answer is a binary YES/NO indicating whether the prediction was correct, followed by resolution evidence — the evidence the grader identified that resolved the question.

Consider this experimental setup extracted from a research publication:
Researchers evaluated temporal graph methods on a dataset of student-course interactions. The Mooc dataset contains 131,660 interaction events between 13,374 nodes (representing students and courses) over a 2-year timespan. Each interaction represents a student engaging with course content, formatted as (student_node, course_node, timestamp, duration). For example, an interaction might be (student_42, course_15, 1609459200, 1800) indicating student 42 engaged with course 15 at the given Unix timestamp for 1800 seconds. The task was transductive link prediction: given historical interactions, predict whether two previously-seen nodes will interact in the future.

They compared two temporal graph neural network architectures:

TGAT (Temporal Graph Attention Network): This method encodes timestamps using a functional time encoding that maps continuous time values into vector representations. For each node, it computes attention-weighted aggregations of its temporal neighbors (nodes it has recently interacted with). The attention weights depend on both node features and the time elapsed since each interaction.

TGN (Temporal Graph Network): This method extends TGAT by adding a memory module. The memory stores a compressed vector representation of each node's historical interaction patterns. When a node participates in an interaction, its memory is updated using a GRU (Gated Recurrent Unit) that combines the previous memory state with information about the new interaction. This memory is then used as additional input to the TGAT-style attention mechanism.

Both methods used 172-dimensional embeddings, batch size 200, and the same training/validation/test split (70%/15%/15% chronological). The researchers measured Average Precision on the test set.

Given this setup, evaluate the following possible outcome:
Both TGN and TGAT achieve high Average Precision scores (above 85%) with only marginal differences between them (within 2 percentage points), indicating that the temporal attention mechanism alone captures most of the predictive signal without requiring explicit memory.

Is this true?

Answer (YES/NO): NO